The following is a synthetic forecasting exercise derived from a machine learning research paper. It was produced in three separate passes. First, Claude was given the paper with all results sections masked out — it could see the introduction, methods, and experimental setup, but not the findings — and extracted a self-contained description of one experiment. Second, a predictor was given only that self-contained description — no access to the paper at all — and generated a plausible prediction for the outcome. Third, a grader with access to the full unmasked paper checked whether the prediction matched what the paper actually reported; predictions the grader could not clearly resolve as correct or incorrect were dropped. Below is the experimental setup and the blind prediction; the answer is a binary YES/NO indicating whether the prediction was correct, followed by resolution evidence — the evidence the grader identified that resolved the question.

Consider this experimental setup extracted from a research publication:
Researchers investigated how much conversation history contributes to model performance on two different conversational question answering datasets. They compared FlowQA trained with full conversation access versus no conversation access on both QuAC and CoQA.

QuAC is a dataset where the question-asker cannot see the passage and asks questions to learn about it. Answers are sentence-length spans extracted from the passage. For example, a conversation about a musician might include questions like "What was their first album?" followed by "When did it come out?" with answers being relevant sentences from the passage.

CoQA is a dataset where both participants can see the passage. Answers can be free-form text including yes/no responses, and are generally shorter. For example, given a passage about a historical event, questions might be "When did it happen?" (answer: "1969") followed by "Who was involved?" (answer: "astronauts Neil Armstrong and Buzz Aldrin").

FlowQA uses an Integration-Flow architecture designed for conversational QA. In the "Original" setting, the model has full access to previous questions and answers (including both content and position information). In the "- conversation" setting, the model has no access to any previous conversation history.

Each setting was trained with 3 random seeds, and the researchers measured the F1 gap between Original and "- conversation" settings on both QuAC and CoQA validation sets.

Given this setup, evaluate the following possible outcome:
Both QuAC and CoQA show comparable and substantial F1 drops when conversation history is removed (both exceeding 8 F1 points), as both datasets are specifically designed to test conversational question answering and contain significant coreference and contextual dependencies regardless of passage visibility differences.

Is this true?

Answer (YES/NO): YES